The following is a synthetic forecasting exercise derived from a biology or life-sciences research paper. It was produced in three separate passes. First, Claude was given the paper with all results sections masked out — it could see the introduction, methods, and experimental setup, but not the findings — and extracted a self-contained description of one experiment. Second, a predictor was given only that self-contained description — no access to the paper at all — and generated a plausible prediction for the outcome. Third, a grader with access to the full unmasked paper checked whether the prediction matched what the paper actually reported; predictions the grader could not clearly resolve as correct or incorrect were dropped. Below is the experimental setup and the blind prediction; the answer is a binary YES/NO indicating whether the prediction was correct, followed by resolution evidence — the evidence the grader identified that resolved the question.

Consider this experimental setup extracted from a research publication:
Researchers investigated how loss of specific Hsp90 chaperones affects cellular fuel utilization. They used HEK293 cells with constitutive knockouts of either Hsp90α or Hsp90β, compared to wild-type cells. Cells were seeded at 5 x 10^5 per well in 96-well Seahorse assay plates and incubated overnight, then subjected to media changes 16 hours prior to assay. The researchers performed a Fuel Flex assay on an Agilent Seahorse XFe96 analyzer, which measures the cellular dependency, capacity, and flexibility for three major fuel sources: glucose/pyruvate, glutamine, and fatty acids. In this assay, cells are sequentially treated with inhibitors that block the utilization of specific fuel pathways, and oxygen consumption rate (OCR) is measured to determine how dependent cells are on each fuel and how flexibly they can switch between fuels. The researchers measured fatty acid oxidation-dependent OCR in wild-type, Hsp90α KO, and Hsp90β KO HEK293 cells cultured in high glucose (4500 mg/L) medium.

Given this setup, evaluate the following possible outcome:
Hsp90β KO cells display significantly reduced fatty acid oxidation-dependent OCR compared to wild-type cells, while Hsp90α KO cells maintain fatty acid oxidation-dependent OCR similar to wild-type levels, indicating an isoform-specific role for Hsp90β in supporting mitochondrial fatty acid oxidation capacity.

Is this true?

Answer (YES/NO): NO